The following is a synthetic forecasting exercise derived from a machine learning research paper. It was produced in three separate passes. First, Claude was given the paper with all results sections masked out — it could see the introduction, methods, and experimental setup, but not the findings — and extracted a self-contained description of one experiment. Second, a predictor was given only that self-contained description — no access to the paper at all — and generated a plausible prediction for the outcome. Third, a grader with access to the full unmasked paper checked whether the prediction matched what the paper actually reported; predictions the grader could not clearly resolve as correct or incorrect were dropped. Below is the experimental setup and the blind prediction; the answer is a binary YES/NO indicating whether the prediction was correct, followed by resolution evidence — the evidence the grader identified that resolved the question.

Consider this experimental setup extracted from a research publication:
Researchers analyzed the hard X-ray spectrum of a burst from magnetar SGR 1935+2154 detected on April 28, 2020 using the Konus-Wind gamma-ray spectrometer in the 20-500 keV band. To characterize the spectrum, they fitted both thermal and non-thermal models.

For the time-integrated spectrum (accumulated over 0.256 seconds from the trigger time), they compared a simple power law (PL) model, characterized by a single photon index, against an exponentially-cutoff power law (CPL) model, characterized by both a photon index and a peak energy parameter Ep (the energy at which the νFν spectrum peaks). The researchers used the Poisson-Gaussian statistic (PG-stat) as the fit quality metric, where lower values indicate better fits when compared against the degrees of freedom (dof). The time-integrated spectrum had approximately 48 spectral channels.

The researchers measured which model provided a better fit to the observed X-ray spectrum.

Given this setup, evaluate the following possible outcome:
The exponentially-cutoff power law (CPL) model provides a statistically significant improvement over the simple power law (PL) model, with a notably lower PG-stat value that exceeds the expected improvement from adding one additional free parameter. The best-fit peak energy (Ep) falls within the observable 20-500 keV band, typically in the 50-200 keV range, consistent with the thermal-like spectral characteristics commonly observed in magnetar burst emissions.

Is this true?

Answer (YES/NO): YES